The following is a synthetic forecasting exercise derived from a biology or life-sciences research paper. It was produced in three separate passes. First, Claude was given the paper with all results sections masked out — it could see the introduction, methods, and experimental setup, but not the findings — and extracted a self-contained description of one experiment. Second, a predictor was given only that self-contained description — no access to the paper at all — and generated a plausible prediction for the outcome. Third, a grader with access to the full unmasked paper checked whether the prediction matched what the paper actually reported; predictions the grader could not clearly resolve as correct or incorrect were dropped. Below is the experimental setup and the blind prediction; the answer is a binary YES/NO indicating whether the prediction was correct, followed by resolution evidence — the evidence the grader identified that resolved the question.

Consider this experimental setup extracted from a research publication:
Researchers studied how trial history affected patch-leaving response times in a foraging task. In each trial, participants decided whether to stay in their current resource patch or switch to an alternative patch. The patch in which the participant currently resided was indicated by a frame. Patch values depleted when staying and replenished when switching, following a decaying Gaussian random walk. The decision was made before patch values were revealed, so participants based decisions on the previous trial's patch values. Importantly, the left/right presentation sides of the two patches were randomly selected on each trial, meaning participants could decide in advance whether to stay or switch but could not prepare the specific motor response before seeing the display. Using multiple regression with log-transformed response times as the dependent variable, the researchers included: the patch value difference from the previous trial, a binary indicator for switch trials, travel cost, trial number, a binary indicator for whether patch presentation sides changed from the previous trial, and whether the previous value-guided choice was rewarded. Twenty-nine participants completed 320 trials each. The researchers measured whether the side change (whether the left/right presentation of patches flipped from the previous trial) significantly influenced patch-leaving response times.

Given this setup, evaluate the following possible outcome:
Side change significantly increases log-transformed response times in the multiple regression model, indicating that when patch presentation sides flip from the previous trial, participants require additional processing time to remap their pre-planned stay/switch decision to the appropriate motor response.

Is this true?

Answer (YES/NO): YES